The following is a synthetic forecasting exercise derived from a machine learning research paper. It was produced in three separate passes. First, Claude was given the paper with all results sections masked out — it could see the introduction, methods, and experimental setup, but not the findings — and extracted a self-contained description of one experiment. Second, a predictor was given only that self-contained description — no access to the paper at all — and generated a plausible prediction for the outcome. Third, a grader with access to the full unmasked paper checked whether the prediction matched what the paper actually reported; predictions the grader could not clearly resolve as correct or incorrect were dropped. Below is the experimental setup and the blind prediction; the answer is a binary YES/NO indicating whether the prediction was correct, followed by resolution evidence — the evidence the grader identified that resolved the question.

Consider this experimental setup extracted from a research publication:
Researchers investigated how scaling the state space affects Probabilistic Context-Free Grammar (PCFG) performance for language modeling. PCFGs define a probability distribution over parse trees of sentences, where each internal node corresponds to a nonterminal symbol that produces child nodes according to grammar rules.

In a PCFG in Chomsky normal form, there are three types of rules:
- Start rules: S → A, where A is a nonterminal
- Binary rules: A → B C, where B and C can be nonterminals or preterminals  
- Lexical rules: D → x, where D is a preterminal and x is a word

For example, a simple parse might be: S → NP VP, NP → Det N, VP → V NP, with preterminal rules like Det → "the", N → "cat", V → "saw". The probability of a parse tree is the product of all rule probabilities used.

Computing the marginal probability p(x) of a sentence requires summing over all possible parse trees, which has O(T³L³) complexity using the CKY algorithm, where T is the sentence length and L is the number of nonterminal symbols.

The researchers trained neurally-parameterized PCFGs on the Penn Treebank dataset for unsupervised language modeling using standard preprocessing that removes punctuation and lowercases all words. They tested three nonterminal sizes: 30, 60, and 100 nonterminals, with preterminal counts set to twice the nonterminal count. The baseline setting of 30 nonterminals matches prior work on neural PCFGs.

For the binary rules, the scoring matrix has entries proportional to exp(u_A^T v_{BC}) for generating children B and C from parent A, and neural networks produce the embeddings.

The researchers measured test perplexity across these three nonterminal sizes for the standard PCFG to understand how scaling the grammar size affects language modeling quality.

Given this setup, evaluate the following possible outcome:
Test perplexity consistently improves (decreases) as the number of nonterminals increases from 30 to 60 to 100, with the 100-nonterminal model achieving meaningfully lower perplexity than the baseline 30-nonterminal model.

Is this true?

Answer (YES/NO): YES